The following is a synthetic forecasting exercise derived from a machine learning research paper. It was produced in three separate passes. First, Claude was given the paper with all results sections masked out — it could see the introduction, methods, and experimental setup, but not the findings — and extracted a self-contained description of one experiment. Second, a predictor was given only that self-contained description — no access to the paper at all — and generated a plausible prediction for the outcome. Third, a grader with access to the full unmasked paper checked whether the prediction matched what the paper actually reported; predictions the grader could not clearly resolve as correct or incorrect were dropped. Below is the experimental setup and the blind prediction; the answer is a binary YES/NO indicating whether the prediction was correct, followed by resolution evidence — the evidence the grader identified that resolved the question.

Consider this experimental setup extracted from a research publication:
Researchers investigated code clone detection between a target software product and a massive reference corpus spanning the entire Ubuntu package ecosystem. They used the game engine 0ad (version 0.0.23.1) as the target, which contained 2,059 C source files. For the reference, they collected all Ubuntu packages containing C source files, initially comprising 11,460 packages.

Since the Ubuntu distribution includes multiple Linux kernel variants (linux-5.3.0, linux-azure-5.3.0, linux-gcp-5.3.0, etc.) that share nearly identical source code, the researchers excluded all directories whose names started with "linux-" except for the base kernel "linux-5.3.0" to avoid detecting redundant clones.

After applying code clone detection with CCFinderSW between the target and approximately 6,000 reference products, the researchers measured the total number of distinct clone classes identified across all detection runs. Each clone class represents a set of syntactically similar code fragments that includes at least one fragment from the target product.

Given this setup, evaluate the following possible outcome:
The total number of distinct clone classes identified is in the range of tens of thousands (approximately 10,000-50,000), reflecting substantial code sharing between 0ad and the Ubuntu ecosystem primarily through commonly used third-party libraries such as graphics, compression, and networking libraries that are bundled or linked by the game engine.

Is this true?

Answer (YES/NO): YES